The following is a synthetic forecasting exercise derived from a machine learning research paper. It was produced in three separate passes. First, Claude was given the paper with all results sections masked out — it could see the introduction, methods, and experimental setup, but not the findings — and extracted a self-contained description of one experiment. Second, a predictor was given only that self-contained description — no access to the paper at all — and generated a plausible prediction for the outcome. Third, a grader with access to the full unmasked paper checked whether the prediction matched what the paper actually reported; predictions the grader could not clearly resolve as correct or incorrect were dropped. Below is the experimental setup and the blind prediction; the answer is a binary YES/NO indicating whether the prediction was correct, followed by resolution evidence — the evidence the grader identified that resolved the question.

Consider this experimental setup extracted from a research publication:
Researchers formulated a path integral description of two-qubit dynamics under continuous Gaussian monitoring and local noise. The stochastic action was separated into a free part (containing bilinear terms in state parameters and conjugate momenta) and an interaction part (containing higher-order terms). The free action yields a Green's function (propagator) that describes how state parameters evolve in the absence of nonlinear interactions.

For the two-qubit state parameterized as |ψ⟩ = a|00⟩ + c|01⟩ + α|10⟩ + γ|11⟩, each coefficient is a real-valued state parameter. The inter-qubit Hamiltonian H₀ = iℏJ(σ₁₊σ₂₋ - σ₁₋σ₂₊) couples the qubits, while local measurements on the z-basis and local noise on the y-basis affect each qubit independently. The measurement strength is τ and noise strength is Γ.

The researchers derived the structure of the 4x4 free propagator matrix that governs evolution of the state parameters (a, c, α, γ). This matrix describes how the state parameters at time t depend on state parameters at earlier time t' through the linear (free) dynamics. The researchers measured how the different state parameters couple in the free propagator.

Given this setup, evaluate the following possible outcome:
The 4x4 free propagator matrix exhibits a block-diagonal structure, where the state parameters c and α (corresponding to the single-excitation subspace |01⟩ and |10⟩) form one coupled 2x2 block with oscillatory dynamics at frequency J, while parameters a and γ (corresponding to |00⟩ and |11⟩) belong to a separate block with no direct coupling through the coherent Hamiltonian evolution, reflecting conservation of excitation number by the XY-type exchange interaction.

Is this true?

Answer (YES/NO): YES